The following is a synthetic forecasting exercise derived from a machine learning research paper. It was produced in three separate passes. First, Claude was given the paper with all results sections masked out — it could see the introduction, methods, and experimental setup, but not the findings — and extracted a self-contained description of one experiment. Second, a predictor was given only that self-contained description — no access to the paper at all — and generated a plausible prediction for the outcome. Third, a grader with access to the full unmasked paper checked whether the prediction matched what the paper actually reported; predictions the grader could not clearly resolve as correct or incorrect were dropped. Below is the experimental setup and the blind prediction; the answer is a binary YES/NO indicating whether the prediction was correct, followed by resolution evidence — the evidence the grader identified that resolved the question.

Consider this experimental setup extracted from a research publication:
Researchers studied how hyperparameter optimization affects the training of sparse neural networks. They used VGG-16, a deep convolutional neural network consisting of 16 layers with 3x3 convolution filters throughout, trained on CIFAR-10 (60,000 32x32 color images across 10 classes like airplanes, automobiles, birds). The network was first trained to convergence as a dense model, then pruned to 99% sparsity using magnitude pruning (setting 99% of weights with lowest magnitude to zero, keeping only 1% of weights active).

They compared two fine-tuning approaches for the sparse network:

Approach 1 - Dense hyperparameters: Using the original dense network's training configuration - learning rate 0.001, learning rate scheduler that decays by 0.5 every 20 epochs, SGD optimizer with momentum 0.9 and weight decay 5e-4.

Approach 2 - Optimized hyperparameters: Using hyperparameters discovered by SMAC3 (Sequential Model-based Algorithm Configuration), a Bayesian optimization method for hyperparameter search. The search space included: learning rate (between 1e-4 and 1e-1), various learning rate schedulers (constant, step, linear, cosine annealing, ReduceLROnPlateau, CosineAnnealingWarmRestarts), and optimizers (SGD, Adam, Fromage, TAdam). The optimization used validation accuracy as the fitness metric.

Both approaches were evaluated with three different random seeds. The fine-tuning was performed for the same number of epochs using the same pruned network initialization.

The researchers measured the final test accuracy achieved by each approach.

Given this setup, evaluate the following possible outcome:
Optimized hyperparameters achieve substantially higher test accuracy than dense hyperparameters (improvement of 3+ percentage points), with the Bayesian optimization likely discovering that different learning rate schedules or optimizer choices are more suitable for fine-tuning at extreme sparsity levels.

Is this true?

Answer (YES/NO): NO